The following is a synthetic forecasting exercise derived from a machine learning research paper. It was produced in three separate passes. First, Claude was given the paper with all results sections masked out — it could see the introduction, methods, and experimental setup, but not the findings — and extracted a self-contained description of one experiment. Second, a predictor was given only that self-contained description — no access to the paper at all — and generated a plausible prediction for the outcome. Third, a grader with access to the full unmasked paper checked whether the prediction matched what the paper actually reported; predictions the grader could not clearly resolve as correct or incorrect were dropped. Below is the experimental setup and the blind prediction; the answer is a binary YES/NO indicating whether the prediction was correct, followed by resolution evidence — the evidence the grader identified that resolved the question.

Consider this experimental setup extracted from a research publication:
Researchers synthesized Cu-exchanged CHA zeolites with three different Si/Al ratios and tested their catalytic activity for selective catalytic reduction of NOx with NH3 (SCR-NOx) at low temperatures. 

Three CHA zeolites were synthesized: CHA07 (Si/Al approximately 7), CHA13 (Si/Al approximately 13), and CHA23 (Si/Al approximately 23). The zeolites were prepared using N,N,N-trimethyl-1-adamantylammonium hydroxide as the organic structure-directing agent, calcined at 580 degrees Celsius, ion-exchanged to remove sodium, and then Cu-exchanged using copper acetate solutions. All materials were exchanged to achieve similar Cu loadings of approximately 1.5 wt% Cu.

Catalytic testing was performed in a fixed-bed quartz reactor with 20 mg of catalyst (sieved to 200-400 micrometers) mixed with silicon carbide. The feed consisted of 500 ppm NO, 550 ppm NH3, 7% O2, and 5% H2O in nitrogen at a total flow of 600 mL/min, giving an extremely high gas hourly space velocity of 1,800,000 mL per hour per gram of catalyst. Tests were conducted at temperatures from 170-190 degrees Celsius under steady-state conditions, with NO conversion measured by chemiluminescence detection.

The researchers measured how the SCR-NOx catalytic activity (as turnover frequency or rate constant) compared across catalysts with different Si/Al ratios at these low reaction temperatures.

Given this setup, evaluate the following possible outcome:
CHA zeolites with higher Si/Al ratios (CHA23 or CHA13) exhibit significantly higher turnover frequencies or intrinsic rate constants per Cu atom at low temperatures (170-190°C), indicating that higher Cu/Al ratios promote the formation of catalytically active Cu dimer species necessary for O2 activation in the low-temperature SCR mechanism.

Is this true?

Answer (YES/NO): NO